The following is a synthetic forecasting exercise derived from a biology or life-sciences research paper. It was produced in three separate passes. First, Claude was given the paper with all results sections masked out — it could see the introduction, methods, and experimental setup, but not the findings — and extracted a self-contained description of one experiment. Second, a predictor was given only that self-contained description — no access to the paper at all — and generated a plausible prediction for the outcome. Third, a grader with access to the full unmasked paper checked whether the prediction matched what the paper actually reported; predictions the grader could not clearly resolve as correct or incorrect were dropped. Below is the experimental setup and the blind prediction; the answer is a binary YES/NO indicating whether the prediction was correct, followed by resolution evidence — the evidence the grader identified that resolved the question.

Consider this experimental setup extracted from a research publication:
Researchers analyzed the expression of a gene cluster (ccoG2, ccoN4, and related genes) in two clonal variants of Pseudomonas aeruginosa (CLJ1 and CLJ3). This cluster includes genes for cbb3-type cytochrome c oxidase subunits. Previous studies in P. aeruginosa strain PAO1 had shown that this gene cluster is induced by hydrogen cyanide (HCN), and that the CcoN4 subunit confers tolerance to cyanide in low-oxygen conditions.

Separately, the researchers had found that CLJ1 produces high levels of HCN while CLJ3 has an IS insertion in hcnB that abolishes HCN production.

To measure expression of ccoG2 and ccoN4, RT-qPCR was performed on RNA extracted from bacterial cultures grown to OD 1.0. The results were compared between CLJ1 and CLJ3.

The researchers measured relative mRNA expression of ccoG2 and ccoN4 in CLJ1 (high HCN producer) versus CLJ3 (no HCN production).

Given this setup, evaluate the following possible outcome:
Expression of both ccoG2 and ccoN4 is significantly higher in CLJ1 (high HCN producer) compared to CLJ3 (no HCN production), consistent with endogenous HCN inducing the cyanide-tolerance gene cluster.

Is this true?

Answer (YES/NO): YES